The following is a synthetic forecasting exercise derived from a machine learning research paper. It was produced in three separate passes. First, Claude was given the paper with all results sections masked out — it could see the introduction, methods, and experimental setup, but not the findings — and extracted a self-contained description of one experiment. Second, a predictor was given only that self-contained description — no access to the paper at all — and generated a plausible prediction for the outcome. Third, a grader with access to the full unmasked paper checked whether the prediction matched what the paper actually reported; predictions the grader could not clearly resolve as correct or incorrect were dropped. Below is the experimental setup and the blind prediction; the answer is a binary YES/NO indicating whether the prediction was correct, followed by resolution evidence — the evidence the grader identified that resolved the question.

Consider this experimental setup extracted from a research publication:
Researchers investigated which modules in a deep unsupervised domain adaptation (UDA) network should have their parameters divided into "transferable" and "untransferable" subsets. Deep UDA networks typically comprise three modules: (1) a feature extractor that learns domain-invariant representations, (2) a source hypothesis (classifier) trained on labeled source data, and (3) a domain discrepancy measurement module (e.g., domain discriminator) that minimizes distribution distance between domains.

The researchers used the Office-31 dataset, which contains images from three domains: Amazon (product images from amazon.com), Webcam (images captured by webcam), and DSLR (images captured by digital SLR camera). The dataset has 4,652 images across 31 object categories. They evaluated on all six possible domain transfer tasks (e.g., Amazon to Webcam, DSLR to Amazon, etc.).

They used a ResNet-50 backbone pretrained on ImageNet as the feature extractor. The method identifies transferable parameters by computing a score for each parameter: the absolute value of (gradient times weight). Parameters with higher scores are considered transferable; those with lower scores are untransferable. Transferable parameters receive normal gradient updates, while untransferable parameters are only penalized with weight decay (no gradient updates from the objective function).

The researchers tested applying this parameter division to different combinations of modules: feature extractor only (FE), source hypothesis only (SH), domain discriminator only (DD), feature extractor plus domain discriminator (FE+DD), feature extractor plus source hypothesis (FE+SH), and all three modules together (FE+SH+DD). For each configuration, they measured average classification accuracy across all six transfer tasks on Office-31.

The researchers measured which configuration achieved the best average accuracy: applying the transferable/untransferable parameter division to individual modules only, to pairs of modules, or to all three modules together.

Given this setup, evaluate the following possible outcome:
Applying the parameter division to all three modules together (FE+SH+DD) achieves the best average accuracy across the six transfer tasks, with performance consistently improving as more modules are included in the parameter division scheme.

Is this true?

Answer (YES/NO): YES